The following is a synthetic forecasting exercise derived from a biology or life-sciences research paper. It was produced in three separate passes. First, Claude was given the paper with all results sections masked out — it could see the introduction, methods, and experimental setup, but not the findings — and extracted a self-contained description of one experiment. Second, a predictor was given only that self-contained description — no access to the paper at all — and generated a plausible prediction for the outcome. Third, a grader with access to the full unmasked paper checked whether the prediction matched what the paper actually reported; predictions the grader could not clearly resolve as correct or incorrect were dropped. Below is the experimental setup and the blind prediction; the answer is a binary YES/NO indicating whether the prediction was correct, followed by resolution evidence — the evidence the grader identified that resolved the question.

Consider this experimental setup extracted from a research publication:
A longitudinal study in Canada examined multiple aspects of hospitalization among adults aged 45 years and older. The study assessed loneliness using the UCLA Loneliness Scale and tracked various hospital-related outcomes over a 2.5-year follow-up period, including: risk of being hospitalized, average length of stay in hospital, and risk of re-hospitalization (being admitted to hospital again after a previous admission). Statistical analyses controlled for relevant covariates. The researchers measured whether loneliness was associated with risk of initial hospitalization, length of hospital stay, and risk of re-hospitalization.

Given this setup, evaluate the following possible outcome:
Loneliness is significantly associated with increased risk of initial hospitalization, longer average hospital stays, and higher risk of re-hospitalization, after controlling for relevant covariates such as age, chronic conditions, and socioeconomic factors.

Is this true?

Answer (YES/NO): NO